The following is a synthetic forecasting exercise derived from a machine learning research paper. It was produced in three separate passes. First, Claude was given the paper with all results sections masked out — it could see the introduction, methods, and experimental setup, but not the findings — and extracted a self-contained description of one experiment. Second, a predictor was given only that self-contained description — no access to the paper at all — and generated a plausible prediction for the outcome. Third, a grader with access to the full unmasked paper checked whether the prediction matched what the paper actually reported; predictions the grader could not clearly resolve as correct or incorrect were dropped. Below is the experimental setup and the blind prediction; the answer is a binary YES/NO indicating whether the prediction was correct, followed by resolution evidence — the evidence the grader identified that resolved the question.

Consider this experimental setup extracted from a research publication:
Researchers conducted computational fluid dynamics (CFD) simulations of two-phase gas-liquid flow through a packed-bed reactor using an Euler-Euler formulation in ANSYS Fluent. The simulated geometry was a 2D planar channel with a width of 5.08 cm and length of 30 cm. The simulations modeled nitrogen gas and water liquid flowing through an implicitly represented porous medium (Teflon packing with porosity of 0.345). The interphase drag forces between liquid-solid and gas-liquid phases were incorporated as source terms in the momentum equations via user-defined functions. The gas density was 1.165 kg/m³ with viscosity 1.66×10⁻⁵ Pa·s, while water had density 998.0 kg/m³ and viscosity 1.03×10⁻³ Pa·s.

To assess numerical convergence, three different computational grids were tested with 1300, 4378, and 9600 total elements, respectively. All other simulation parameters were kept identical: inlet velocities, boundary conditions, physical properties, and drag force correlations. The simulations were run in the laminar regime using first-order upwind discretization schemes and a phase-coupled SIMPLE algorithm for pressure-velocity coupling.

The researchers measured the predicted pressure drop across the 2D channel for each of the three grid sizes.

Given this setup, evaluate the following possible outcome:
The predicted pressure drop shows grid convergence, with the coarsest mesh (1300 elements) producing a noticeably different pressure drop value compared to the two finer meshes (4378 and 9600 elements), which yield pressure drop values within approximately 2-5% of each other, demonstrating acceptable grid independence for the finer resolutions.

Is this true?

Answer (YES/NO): NO